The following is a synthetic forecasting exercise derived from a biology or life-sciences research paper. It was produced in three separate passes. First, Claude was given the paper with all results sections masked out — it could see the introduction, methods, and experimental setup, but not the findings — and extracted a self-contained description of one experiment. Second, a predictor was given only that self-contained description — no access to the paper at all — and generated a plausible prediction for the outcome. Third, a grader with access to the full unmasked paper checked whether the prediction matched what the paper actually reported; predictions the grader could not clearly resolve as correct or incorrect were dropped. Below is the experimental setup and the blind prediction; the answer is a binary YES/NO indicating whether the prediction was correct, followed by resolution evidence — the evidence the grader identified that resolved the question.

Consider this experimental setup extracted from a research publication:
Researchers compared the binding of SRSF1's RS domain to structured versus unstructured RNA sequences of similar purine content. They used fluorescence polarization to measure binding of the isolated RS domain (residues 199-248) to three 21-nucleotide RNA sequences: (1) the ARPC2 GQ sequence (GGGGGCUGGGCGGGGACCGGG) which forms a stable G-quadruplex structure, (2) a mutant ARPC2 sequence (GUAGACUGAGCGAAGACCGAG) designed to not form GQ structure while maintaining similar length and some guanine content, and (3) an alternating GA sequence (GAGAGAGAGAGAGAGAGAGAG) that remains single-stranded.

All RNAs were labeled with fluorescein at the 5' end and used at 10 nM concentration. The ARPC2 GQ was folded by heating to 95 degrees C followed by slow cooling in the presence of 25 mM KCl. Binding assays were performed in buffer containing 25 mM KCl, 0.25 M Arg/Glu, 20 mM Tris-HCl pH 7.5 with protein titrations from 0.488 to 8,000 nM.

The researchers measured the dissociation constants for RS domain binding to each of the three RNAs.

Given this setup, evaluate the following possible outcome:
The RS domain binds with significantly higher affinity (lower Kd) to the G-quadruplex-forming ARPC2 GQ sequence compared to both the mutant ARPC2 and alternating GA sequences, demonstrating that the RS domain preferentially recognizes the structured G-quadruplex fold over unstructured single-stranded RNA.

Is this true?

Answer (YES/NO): NO